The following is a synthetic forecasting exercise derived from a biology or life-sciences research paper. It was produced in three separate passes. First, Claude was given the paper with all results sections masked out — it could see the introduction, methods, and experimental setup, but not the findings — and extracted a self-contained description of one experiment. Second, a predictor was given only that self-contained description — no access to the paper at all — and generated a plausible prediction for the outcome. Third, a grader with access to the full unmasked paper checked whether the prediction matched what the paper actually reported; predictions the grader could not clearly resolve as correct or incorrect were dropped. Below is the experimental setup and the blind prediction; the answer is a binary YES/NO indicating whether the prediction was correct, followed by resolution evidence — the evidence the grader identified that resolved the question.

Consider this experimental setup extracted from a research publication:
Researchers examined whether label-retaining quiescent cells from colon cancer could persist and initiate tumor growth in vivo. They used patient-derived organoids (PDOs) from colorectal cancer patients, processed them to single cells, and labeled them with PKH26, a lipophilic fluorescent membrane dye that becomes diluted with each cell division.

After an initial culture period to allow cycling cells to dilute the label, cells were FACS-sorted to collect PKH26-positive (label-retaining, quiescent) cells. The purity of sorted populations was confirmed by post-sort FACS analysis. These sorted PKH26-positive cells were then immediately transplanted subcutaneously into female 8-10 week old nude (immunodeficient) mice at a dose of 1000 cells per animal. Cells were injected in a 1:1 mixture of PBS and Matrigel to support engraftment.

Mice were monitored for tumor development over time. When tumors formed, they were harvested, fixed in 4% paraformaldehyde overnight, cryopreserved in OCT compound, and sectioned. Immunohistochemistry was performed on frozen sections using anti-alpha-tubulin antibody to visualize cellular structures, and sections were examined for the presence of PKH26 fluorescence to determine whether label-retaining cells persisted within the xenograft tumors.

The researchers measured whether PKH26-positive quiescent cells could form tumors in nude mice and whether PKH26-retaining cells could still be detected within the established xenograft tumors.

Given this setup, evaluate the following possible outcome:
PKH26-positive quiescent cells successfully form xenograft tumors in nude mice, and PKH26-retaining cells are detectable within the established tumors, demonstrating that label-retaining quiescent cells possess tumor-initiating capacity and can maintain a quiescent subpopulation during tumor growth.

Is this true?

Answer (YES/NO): YES